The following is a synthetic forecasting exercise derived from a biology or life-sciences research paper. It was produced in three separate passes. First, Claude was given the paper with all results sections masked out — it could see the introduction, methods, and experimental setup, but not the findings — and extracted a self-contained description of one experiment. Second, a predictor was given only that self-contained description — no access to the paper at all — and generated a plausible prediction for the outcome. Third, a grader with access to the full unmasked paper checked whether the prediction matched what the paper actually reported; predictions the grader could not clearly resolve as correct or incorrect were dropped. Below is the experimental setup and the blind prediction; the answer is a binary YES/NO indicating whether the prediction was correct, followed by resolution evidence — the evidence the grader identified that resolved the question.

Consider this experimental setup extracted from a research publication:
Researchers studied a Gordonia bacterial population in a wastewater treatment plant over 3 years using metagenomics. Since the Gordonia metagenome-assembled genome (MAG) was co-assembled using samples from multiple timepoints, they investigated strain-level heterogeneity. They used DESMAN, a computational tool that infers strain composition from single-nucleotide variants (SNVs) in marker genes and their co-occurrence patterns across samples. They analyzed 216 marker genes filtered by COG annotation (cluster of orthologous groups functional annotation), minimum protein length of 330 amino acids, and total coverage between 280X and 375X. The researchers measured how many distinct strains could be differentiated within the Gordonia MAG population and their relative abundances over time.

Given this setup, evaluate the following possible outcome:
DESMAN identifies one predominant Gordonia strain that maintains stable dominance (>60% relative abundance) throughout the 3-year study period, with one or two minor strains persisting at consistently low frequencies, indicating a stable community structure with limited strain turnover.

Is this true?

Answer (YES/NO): NO